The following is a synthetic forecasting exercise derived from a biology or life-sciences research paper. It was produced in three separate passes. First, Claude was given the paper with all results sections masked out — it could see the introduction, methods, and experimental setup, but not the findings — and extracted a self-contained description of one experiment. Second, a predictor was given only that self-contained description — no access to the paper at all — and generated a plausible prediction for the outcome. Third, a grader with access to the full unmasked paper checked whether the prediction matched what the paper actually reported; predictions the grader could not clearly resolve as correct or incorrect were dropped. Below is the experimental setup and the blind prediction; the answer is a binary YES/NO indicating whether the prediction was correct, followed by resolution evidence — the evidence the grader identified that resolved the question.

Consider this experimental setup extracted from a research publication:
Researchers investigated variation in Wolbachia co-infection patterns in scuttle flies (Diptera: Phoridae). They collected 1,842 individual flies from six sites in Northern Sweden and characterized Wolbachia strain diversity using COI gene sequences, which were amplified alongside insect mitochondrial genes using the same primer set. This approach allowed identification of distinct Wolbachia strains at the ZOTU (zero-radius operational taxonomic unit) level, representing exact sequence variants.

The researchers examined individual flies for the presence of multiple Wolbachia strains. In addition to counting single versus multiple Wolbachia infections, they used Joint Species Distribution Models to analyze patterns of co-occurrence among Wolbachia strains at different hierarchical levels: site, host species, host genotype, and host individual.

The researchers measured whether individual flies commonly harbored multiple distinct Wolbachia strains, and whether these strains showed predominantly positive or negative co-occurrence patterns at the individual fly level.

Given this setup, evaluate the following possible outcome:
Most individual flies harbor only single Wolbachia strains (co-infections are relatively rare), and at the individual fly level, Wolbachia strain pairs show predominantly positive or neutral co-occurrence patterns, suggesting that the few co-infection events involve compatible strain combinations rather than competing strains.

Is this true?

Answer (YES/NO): YES